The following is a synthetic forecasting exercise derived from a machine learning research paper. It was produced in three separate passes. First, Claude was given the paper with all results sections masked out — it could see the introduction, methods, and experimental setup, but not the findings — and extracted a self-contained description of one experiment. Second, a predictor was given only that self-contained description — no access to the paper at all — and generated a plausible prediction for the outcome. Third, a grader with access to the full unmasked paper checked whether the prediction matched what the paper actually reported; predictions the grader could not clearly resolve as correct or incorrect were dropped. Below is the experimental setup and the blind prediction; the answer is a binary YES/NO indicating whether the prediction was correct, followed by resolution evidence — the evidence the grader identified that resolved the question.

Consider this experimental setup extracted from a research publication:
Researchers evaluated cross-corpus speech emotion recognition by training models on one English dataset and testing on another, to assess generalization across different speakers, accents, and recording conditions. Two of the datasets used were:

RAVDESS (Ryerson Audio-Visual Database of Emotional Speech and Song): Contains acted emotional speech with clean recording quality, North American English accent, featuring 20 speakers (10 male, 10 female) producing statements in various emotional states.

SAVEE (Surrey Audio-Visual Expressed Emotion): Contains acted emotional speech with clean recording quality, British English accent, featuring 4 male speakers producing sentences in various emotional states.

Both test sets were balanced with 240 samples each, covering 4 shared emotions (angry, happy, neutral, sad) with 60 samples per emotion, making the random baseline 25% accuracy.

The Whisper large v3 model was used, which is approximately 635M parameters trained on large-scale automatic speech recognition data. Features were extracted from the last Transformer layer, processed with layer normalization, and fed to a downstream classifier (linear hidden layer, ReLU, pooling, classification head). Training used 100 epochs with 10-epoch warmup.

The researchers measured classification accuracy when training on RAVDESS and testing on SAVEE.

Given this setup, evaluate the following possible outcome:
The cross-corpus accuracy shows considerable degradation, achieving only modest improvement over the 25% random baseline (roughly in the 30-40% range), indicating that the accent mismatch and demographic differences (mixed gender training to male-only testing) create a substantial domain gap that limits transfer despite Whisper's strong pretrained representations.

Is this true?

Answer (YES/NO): NO